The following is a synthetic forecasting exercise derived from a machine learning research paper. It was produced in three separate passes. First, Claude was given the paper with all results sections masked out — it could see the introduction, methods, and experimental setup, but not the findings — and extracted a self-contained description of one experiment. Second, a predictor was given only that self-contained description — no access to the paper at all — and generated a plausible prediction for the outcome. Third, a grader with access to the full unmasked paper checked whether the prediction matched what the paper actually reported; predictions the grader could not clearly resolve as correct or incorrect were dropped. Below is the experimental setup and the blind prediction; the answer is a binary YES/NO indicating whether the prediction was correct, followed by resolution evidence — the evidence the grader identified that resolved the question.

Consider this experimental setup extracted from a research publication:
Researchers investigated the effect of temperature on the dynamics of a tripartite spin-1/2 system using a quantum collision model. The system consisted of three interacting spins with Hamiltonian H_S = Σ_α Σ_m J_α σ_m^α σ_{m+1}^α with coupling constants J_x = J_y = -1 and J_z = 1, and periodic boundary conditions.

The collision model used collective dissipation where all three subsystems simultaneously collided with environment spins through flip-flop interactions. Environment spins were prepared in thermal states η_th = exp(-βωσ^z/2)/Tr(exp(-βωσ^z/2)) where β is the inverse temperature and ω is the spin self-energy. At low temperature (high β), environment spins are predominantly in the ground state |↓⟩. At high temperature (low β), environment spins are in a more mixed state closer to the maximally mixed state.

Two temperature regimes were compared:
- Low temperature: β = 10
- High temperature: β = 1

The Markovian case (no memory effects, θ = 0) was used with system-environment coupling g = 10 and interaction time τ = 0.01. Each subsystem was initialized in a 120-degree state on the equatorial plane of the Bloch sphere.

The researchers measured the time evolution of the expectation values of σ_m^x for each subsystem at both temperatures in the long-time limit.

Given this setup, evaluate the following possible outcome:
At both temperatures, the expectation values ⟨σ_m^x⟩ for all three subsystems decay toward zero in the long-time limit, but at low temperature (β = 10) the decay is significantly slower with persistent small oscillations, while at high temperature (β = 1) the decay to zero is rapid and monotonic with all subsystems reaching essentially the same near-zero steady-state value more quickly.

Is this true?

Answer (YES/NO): NO